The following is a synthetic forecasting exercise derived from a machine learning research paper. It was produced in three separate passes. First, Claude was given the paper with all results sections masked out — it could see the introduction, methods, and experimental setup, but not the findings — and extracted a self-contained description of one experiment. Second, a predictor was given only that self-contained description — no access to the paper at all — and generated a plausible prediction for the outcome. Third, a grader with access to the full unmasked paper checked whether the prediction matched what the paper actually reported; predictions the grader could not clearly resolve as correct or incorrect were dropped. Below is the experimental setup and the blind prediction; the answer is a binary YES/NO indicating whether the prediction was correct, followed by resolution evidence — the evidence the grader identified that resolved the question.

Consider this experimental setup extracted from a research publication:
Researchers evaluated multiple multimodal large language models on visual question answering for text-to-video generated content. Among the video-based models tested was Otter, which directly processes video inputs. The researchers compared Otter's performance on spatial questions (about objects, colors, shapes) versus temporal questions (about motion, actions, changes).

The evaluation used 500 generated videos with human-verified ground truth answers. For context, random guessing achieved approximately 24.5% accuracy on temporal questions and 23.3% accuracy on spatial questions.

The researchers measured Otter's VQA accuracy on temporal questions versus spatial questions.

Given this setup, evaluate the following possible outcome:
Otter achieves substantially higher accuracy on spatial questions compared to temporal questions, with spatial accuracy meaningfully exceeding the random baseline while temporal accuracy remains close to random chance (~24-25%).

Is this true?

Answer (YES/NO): NO